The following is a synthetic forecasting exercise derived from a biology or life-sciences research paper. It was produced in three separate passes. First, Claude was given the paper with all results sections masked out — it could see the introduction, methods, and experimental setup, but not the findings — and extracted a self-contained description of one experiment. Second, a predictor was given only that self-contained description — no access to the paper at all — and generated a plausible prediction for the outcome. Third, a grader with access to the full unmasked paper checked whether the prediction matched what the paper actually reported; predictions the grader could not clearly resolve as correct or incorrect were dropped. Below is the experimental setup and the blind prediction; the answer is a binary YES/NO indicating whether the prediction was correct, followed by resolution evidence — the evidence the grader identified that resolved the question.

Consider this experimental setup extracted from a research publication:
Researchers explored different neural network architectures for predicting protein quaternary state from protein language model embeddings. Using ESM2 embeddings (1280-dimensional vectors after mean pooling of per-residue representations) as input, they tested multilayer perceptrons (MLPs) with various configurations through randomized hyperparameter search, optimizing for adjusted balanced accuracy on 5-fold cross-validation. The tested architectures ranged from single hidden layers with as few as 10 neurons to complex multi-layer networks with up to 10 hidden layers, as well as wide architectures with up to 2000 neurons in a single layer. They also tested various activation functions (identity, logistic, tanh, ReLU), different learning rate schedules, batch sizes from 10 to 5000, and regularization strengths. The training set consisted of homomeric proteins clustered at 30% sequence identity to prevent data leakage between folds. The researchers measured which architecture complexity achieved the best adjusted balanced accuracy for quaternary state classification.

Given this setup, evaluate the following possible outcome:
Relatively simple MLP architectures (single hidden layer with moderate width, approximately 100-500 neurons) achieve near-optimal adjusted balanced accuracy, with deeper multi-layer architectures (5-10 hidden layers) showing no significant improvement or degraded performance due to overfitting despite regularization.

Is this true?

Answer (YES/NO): YES